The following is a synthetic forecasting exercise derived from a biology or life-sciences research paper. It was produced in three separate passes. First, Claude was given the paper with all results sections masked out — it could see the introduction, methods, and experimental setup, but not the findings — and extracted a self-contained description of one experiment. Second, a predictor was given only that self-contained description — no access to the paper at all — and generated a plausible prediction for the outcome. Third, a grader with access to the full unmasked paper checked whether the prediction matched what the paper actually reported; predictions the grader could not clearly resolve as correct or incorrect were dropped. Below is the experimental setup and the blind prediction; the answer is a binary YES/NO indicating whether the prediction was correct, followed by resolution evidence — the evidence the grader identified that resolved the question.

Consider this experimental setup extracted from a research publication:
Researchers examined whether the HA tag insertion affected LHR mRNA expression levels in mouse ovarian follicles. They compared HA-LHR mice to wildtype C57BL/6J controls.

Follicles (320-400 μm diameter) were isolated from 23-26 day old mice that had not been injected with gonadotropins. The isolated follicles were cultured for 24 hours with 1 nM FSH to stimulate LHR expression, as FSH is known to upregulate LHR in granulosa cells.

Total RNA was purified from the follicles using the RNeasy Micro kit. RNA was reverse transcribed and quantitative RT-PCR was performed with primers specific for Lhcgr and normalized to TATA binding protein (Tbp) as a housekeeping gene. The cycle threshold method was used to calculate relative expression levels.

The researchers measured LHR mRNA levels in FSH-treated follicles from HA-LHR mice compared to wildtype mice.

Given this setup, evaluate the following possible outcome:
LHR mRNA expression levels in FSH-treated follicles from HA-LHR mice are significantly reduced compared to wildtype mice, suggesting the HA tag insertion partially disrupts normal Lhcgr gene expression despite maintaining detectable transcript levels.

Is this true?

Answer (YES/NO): YES